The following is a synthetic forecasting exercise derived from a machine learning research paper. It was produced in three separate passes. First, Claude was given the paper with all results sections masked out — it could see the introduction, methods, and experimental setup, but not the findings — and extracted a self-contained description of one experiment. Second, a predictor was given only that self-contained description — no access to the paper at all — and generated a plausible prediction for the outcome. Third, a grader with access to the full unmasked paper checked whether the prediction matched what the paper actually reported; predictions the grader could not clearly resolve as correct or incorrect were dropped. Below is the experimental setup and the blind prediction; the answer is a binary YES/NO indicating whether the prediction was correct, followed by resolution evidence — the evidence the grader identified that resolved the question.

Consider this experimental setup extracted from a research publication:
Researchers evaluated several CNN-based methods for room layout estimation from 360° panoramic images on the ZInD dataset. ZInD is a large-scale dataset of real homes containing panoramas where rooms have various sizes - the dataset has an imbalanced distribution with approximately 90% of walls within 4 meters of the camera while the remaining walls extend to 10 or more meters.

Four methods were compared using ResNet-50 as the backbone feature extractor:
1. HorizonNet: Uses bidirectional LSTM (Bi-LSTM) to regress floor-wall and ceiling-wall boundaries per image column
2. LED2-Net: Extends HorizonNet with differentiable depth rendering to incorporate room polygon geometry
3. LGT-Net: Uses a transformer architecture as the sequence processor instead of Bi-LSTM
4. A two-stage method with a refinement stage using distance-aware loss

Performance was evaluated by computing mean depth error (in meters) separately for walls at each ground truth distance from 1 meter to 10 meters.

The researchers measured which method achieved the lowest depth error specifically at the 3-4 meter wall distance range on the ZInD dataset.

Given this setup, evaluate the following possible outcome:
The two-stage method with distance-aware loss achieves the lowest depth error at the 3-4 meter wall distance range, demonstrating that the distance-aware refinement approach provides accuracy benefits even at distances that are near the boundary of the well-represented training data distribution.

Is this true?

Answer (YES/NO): NO